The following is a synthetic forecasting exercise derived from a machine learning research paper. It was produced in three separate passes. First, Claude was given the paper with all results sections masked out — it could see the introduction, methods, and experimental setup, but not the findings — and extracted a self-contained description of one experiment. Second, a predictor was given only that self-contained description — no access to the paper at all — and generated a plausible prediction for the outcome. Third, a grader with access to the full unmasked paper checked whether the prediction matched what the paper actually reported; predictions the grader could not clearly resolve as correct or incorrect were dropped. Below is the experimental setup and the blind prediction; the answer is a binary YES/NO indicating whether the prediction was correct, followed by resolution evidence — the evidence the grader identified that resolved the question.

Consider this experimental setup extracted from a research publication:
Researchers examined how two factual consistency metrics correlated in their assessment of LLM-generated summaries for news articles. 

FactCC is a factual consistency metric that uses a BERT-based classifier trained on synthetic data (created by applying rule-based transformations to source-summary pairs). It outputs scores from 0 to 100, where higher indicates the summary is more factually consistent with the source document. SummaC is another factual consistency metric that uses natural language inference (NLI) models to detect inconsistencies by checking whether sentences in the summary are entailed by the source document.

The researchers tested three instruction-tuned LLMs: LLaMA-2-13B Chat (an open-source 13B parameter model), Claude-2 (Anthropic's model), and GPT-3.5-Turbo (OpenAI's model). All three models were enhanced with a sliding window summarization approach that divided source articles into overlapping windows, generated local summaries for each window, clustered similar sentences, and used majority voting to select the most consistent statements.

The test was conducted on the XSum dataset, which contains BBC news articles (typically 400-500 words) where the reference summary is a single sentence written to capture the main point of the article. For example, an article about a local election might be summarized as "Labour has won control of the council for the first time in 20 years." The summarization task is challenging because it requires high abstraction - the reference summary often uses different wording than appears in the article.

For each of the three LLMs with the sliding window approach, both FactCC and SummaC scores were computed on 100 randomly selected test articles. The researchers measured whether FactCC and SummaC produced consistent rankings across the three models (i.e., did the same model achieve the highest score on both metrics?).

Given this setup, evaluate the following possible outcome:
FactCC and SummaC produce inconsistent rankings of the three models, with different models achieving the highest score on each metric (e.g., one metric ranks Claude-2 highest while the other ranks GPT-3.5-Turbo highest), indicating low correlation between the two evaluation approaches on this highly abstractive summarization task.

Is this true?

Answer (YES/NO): NO